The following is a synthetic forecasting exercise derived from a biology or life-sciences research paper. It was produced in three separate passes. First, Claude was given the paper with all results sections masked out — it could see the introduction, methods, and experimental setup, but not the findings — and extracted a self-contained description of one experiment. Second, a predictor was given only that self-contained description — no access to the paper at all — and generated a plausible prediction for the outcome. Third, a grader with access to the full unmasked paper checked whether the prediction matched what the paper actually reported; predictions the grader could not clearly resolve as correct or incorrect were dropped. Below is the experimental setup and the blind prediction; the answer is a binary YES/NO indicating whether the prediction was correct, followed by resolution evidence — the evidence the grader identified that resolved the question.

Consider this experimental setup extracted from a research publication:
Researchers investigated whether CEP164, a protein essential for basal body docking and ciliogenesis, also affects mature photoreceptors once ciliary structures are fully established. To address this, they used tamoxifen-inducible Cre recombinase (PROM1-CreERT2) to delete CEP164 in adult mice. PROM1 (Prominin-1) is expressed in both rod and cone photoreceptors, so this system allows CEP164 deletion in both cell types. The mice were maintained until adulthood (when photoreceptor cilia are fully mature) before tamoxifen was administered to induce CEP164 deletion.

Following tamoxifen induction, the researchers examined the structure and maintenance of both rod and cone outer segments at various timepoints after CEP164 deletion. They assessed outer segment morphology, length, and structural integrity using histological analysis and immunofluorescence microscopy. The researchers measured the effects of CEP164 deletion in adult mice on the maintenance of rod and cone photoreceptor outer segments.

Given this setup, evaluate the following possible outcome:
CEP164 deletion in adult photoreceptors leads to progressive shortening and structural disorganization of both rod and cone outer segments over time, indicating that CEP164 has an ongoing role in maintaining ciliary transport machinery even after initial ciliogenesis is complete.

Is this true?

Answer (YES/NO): YES